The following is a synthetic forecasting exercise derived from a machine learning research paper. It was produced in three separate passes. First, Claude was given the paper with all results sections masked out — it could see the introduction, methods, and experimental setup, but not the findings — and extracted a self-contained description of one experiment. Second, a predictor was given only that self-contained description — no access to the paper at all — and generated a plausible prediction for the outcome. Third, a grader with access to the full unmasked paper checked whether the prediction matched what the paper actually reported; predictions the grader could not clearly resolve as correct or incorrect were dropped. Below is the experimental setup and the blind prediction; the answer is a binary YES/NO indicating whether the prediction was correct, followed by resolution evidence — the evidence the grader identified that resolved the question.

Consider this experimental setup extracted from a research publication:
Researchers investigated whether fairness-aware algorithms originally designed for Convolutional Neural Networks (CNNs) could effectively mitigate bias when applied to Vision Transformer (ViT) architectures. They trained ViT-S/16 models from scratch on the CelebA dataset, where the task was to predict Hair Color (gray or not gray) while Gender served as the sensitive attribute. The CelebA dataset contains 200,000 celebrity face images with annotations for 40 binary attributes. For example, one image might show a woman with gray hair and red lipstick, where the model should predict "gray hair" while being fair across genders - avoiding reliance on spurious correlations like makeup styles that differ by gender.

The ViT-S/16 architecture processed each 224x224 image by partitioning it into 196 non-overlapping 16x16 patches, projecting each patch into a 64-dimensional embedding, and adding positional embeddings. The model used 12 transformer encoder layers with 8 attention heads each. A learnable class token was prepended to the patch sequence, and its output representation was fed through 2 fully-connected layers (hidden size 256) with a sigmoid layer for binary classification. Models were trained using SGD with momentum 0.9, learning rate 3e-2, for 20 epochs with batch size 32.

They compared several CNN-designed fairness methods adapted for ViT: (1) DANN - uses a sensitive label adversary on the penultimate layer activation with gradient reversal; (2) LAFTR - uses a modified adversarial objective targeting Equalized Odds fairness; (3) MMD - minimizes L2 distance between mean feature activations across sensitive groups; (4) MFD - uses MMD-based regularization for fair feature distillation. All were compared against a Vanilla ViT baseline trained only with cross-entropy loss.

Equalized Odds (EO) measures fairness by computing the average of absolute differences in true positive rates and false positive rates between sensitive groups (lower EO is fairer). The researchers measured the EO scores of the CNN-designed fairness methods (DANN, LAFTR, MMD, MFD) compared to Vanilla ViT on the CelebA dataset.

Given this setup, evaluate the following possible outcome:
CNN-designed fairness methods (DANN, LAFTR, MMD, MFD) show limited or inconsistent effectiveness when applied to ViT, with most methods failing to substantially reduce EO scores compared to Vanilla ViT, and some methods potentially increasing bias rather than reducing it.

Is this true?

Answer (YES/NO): YES